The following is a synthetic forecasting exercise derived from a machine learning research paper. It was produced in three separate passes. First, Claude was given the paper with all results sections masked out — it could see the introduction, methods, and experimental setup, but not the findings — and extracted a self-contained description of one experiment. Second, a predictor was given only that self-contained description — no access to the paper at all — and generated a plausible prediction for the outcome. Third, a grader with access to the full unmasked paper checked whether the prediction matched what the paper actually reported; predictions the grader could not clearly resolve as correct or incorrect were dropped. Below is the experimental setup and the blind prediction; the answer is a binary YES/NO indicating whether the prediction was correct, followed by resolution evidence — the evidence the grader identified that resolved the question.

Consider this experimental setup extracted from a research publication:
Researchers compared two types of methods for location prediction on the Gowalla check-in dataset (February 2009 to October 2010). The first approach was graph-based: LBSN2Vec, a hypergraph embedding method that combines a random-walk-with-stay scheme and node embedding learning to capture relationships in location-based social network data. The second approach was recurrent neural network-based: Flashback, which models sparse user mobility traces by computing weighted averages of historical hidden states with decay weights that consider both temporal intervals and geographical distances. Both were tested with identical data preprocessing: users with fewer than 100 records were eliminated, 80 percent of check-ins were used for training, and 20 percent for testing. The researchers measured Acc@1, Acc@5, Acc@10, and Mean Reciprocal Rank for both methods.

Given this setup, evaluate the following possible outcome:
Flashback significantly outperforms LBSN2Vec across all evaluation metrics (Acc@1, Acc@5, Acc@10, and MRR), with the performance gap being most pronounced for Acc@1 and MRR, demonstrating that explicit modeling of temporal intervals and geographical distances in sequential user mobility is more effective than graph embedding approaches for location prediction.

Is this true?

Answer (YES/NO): NO